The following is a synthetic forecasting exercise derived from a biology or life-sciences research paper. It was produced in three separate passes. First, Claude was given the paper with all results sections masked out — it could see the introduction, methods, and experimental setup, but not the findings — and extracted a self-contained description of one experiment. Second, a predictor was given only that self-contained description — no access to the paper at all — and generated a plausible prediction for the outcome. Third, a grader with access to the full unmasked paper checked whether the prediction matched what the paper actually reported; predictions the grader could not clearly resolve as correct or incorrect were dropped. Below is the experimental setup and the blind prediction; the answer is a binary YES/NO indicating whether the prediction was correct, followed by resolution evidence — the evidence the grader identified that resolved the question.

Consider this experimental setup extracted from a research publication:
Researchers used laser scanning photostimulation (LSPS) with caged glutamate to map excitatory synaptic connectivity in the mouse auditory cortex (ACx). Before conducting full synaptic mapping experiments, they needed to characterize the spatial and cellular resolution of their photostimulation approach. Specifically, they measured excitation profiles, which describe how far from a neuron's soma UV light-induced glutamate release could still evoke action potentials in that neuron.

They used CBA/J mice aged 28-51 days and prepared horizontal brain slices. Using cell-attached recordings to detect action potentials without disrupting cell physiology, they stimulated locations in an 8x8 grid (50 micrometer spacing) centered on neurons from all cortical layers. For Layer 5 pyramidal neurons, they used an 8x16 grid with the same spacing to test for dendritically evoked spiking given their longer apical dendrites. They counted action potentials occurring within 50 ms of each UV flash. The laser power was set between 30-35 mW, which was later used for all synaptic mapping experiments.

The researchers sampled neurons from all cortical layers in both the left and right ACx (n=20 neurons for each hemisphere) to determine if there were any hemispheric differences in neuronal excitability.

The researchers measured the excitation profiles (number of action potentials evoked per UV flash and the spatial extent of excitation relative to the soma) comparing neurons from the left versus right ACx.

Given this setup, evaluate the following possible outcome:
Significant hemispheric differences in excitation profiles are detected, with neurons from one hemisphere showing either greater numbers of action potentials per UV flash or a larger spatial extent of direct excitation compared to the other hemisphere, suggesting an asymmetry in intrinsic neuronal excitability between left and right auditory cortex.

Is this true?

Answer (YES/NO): NO